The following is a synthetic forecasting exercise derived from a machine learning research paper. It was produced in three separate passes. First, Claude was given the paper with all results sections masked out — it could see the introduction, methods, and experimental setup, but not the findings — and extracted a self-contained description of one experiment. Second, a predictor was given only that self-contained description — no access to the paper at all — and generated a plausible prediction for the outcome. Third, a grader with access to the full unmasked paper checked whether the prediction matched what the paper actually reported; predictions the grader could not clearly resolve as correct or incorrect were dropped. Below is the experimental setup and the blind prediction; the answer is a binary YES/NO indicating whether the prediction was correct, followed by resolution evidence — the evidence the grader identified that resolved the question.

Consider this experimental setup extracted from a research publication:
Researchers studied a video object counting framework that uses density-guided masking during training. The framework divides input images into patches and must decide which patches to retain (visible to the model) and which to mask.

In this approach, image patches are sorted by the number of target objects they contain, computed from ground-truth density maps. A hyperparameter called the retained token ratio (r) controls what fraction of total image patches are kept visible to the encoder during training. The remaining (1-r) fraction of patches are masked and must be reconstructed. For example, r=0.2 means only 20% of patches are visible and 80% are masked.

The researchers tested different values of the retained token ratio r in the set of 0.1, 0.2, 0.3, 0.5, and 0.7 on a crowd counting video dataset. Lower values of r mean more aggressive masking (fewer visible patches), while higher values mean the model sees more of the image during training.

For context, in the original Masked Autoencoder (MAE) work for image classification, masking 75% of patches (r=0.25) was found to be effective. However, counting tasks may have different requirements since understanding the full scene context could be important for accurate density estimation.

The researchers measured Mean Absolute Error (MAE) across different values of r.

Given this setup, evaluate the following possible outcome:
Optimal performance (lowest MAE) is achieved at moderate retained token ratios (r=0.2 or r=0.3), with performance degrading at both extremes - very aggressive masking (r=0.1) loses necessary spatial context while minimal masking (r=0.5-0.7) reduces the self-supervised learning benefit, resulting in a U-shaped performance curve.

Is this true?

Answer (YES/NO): YES